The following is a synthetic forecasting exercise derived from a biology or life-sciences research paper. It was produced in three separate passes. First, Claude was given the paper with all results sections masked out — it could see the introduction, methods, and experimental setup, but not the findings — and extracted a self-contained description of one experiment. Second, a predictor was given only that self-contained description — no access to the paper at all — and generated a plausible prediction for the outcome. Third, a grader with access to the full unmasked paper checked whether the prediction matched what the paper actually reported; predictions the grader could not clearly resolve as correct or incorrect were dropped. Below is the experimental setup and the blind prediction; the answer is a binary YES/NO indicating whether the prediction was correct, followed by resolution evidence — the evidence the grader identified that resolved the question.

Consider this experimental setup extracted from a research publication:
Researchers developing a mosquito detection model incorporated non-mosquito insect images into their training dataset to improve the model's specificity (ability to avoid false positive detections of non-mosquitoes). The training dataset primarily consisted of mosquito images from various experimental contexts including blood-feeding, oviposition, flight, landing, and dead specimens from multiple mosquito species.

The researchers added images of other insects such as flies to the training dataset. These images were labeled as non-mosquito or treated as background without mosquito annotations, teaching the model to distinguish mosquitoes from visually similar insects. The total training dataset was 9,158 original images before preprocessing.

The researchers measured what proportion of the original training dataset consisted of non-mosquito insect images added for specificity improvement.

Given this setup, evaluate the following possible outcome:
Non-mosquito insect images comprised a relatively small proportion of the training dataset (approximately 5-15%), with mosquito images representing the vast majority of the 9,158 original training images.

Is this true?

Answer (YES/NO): NO